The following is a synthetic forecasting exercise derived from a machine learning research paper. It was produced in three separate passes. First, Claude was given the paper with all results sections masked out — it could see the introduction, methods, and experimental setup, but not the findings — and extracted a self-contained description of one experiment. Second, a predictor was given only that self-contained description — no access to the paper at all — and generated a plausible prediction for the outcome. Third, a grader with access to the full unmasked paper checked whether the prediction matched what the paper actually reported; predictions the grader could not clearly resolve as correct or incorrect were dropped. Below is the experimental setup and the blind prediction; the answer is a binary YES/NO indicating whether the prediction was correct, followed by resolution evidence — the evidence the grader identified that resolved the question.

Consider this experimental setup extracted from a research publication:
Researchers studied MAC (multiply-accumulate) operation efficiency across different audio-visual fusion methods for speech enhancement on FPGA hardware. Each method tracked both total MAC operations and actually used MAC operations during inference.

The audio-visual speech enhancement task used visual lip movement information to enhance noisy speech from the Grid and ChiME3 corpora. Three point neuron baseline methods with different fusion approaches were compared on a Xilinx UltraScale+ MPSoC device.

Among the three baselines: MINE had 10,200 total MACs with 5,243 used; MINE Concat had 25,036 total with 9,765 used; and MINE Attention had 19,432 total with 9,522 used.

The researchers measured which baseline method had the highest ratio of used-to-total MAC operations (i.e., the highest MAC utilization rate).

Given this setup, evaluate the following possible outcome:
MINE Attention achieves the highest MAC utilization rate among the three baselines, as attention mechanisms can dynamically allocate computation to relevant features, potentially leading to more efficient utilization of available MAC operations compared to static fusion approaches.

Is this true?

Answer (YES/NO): NO